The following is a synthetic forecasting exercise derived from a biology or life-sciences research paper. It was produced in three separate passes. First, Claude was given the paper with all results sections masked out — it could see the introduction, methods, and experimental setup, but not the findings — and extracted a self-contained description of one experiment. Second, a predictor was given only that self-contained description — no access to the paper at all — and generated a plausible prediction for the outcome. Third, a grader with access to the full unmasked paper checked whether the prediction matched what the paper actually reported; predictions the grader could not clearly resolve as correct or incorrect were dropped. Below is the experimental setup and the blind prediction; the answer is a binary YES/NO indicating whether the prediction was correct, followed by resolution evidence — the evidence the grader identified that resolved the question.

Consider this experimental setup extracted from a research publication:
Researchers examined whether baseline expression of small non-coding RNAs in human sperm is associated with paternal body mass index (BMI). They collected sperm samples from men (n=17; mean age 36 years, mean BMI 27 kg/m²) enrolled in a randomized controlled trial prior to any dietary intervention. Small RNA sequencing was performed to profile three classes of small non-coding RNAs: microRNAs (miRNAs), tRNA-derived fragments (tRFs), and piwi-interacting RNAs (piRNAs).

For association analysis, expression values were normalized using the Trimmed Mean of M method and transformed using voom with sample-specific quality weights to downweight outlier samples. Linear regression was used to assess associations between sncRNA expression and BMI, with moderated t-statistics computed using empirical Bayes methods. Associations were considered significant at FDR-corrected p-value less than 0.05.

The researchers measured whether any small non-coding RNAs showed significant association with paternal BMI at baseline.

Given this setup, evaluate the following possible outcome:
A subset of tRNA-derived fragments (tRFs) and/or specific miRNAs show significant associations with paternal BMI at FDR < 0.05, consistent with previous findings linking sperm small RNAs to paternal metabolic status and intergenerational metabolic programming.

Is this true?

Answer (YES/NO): YES